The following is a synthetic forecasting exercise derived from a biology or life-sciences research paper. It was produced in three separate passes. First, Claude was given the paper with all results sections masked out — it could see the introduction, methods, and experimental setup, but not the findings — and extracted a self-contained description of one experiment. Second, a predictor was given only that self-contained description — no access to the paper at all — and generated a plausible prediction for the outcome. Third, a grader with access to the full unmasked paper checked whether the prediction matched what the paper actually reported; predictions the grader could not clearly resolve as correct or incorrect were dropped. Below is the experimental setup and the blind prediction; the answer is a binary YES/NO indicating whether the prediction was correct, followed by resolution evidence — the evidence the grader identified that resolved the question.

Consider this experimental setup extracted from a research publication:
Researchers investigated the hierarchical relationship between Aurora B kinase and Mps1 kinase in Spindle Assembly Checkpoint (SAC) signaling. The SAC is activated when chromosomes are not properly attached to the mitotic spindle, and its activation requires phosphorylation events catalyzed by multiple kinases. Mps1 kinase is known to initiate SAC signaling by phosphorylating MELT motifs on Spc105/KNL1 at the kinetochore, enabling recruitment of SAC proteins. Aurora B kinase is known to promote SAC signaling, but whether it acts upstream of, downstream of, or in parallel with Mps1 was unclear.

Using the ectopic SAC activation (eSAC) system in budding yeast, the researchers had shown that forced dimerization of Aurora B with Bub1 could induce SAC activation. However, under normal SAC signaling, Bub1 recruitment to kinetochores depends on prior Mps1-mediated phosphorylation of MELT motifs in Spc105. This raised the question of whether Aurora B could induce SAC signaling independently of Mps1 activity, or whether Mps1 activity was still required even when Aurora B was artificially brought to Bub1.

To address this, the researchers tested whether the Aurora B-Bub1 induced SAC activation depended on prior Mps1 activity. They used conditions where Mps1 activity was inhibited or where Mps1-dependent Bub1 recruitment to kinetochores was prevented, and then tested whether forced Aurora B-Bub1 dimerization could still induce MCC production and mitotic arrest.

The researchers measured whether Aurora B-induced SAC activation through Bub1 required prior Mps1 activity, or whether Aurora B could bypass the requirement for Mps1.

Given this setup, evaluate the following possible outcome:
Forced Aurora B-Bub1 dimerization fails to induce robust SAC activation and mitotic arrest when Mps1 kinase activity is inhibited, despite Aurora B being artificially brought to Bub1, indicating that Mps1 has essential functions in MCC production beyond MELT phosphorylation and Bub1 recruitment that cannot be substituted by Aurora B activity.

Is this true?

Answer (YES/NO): YES